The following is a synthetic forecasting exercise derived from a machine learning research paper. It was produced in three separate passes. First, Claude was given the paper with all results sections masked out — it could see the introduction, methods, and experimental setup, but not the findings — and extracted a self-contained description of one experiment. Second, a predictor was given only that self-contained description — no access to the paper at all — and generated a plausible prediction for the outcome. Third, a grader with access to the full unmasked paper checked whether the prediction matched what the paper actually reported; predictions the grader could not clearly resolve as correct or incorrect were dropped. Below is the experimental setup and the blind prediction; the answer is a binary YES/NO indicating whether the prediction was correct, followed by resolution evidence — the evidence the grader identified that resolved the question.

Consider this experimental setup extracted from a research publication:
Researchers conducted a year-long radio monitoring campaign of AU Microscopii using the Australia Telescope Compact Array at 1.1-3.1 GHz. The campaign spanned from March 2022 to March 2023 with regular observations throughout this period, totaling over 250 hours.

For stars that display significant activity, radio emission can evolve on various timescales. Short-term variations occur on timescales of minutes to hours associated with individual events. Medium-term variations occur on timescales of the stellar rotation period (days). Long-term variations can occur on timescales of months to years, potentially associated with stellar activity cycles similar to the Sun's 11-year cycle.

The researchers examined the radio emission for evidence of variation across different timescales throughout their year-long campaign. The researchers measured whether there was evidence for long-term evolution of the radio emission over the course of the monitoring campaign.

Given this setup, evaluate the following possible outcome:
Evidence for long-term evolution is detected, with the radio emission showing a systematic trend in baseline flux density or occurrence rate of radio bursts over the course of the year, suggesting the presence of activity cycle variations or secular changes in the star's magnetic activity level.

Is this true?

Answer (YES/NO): YES